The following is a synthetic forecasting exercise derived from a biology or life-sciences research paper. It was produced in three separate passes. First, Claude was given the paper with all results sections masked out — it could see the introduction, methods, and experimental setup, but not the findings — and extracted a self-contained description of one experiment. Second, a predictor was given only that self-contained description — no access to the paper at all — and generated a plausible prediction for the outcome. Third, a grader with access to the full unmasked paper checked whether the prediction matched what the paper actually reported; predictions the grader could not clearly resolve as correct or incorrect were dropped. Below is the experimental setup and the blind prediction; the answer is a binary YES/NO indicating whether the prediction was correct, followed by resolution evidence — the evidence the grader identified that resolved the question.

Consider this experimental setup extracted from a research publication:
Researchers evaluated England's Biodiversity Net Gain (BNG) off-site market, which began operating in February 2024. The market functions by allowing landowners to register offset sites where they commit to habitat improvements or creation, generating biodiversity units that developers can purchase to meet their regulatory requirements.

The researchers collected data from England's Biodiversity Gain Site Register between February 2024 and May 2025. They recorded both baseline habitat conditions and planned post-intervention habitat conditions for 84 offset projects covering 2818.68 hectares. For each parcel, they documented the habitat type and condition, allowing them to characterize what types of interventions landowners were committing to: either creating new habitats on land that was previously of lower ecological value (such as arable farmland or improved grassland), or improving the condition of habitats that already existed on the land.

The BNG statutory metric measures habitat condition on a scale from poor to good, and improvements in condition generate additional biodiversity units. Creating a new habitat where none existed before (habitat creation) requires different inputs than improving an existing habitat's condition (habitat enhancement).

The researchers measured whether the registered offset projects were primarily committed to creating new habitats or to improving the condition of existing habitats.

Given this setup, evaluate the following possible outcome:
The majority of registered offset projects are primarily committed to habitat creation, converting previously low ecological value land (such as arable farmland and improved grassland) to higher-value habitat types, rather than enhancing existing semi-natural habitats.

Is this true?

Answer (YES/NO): YES